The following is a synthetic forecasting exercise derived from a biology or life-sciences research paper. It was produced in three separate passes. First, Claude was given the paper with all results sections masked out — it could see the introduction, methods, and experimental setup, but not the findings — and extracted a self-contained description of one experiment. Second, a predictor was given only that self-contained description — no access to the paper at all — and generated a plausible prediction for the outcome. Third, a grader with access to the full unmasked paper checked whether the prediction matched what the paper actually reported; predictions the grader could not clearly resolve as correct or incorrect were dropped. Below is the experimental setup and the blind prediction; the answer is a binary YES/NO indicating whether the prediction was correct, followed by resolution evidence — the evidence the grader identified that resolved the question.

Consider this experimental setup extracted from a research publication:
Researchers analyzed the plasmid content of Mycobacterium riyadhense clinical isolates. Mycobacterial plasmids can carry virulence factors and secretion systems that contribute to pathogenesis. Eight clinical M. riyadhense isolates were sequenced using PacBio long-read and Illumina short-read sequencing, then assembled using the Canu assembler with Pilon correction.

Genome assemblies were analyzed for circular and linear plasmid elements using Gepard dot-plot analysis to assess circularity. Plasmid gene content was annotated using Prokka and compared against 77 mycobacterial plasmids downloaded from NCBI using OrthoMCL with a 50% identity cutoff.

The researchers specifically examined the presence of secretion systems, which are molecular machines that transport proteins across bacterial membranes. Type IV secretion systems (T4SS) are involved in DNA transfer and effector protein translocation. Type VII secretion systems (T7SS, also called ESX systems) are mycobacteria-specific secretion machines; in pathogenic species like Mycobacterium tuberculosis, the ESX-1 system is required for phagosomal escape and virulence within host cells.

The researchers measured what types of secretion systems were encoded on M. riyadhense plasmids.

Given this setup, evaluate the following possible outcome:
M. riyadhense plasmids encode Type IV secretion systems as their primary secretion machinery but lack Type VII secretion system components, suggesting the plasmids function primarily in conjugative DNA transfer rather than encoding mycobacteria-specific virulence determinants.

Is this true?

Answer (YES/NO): NO